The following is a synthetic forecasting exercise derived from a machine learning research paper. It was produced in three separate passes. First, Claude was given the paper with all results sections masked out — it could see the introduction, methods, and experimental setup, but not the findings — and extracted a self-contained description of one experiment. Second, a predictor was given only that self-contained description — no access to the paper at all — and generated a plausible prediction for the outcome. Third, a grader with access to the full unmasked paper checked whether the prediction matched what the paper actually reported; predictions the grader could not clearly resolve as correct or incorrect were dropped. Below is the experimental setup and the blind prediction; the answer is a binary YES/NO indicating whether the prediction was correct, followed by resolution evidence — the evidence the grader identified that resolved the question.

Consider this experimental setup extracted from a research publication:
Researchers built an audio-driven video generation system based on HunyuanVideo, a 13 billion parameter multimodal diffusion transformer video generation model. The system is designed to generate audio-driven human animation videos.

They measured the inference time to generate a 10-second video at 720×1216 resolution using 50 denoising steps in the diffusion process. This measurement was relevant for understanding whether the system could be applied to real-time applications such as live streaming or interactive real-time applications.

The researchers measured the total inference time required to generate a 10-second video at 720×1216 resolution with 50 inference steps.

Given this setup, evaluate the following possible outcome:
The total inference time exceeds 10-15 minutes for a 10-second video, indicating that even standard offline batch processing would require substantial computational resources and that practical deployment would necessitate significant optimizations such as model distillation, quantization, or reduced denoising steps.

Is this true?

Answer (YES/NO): YES